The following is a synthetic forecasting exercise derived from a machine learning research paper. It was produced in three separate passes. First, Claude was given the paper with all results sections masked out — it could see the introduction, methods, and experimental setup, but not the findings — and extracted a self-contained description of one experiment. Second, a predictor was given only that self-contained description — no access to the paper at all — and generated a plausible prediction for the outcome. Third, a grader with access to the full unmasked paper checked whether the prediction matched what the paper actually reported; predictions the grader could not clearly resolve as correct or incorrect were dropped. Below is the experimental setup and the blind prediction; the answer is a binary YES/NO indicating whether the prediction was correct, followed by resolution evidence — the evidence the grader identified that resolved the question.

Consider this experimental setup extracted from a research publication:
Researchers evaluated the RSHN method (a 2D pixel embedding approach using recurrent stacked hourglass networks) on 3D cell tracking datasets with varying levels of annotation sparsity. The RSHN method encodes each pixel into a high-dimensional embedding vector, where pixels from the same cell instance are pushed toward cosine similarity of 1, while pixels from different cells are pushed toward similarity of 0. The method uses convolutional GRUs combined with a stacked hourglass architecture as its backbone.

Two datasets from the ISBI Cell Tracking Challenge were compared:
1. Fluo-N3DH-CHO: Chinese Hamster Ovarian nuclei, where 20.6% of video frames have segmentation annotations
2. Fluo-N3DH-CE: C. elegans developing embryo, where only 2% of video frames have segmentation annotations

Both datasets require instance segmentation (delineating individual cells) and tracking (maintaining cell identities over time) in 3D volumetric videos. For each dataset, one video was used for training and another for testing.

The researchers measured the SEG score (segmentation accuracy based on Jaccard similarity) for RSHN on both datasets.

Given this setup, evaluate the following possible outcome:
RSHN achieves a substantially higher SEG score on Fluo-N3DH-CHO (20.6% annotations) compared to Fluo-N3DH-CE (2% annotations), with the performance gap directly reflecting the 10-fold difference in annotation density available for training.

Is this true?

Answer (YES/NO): NO